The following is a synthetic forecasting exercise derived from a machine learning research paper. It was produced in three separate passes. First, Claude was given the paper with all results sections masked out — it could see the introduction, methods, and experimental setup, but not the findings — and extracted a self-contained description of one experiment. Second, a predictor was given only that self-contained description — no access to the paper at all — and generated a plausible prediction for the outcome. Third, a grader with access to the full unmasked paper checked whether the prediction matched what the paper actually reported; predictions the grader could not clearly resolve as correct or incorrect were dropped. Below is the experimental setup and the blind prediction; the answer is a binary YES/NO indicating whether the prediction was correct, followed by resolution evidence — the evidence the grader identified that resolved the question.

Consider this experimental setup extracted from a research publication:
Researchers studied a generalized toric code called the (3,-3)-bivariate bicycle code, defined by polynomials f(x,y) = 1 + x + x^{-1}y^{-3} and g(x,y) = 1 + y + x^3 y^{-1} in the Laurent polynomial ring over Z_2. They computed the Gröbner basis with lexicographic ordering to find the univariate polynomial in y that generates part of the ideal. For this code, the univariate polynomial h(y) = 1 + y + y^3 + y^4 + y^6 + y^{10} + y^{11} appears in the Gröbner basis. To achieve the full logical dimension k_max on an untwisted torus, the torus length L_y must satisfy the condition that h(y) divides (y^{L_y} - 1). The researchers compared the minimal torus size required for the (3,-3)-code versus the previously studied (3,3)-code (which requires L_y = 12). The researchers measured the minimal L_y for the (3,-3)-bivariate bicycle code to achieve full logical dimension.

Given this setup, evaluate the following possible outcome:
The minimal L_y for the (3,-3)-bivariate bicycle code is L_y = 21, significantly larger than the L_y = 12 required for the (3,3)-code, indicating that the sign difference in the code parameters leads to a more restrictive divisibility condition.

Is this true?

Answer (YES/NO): NO